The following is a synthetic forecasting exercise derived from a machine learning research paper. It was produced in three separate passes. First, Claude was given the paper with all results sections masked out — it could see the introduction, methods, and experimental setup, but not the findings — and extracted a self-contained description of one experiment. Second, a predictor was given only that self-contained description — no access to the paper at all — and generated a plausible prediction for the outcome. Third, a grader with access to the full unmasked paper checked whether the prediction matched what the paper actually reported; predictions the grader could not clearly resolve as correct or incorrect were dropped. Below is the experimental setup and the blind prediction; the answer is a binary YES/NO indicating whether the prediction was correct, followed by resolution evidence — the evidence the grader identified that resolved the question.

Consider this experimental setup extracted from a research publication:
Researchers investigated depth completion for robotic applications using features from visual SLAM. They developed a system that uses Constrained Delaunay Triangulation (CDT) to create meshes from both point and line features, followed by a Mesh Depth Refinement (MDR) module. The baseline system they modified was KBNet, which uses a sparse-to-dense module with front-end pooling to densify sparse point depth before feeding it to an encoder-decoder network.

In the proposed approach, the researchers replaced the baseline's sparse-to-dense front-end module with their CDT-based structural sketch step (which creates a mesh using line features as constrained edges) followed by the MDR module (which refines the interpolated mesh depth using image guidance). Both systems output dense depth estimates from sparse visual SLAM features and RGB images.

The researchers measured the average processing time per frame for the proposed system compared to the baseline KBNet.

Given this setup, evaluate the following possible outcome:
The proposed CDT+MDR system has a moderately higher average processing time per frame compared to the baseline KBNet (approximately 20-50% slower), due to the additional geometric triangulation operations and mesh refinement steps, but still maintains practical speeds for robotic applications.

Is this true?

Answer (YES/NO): NO